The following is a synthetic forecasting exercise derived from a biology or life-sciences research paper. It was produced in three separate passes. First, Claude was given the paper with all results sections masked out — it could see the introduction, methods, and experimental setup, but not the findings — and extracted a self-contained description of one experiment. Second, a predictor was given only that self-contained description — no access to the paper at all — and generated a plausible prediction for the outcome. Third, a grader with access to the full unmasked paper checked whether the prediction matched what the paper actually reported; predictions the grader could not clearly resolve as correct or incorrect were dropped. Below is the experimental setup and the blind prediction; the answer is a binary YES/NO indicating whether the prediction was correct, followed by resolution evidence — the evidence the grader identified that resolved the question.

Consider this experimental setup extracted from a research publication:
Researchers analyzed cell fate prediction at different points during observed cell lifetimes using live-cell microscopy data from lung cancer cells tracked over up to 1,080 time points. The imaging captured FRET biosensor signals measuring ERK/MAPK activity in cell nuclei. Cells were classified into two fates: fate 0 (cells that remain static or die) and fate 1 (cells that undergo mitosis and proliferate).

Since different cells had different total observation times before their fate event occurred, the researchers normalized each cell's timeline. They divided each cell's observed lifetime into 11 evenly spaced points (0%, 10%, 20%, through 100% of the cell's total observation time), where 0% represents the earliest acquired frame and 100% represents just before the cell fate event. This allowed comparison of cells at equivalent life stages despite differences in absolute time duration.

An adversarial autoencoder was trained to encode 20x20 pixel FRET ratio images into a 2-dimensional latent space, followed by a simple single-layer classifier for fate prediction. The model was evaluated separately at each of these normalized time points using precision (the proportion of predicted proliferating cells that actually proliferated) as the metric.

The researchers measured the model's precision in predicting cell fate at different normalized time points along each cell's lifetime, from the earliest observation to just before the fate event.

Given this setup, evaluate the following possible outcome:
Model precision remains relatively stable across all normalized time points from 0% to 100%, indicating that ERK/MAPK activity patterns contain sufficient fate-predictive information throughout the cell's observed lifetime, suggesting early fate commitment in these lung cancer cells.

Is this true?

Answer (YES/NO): YES